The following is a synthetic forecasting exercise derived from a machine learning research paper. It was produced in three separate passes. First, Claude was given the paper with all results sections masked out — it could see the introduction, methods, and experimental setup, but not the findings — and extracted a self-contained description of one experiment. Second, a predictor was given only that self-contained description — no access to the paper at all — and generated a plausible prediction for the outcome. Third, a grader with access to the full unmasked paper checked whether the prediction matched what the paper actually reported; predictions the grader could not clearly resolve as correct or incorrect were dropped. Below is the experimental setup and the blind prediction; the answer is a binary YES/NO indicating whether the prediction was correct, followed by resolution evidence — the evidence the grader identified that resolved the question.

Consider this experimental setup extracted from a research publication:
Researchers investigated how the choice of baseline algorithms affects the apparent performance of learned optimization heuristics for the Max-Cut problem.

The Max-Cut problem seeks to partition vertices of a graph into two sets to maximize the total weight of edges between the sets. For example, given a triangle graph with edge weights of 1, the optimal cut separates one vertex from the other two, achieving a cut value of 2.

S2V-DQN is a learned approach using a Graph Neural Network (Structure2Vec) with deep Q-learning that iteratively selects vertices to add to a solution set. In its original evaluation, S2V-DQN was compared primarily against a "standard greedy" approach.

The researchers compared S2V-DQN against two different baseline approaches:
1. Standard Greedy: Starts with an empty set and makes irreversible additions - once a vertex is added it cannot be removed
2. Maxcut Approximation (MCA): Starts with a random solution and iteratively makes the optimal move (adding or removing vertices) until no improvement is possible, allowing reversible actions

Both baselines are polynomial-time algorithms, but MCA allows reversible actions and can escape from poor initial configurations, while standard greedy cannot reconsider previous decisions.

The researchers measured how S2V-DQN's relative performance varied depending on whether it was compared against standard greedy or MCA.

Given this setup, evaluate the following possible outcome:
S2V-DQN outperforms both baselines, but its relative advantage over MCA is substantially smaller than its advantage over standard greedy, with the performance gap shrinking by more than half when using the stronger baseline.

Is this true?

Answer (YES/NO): NO